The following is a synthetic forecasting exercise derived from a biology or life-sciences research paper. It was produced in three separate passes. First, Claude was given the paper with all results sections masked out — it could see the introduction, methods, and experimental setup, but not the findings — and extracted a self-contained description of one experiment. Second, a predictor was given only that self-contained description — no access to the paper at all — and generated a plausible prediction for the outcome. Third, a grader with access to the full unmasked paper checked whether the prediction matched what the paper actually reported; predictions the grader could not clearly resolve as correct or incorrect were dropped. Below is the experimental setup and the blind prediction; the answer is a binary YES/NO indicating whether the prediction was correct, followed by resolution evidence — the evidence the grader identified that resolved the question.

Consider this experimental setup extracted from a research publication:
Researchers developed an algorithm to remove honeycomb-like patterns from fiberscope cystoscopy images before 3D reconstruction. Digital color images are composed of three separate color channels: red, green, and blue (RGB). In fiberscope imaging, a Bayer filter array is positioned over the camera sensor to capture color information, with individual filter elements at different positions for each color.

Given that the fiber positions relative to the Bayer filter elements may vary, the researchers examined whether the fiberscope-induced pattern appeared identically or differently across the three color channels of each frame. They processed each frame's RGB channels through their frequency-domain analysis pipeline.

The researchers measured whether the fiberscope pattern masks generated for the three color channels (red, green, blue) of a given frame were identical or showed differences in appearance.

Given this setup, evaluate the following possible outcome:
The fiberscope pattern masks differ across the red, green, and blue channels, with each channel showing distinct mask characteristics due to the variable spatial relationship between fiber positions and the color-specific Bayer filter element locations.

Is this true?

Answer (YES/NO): YES